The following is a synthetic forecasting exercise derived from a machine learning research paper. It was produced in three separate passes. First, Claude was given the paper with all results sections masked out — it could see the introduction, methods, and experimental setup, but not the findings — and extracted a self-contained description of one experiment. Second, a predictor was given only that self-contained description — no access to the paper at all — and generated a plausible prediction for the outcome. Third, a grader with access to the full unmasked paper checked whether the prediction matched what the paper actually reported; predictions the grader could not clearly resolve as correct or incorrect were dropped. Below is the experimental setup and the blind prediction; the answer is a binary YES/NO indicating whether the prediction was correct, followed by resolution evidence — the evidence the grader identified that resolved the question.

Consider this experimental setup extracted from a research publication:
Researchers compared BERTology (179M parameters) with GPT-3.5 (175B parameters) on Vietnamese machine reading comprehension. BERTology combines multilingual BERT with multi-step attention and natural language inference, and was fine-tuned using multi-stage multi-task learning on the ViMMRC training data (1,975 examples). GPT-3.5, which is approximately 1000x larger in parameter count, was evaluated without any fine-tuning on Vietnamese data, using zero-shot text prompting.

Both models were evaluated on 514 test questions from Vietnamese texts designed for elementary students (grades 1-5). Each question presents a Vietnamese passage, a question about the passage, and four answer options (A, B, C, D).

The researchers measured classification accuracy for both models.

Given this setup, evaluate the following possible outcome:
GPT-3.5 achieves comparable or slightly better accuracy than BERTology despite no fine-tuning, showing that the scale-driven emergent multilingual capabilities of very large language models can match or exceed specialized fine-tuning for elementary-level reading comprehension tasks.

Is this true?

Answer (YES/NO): YES